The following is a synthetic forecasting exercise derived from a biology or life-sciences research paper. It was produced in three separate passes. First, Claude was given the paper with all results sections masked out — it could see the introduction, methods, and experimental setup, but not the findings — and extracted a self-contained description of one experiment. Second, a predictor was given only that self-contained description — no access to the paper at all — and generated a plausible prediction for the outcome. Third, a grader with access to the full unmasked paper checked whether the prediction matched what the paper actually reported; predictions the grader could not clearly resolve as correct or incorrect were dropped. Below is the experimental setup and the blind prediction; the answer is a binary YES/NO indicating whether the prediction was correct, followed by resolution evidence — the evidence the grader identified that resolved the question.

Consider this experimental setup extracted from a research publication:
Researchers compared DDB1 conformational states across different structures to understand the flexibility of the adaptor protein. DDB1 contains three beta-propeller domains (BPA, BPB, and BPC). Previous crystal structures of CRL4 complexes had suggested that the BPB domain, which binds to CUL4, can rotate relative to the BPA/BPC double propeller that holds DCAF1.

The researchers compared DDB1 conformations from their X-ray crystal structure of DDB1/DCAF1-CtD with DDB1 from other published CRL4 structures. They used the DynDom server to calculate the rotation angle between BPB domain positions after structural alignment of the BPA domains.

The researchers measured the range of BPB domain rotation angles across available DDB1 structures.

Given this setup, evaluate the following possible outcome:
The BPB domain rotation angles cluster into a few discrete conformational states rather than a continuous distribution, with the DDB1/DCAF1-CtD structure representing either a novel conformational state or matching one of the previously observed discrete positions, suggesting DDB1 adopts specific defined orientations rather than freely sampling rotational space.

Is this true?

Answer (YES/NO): NO